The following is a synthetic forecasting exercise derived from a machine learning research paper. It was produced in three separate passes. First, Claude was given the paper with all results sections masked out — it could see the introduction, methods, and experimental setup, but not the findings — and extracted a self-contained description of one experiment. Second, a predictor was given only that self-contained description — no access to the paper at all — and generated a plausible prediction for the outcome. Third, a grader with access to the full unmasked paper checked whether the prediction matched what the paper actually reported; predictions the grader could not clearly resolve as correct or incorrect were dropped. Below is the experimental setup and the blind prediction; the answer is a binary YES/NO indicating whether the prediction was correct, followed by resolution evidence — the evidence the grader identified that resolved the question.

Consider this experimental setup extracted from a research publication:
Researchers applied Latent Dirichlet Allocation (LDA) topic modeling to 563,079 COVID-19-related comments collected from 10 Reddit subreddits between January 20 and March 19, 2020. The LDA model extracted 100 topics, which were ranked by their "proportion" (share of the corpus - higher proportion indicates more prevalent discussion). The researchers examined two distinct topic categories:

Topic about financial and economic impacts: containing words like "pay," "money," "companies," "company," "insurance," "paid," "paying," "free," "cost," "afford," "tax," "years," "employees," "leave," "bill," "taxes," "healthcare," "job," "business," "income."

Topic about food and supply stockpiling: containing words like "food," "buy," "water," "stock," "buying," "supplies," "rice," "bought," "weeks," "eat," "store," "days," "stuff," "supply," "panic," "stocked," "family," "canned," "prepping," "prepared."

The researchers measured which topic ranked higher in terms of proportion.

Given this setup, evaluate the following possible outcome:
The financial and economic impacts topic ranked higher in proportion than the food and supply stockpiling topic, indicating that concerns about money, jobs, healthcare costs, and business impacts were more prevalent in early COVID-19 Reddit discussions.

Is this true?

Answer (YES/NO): YES